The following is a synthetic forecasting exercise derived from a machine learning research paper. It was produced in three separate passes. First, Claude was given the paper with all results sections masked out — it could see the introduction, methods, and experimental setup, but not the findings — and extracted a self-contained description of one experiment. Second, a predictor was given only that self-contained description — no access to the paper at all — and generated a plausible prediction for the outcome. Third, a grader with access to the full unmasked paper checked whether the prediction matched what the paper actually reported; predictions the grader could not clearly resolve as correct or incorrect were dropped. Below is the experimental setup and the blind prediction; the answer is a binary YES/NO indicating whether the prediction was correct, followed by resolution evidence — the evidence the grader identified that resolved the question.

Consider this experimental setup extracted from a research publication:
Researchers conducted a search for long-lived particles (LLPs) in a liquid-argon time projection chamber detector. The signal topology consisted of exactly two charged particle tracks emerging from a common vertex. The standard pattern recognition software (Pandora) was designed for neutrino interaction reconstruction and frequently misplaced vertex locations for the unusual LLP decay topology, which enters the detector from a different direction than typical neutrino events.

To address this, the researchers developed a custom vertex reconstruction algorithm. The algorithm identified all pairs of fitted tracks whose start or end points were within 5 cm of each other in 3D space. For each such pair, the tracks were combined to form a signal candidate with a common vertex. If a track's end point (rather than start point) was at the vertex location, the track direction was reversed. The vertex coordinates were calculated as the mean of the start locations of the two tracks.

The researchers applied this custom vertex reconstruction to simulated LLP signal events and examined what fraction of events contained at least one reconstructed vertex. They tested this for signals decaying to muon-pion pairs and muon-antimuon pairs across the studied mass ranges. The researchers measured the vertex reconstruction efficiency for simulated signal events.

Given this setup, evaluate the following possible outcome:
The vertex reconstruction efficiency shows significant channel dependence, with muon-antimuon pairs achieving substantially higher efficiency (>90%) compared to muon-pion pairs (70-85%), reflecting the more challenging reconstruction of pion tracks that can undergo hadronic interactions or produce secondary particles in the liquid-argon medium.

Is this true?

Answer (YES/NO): NO